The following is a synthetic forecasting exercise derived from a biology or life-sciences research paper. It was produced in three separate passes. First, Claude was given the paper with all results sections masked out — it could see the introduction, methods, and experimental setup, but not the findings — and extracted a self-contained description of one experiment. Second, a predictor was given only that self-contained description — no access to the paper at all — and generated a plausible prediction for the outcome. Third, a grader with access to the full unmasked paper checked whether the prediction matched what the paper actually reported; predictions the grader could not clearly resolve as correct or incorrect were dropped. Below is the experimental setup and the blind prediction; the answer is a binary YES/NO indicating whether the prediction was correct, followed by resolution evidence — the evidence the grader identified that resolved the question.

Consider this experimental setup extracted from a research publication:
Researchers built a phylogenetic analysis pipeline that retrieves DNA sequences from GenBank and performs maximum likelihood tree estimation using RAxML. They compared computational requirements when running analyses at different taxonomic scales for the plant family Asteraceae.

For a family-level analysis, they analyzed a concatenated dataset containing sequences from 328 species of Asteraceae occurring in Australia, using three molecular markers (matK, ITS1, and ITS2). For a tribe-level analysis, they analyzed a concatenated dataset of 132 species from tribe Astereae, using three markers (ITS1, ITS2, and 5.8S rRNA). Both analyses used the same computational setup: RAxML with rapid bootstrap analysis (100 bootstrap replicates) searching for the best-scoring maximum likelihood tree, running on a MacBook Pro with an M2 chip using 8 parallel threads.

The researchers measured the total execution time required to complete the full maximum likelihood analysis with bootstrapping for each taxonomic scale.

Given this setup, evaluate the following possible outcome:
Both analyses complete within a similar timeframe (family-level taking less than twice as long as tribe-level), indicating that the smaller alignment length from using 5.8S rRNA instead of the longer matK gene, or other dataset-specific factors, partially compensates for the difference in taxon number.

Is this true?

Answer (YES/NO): NO